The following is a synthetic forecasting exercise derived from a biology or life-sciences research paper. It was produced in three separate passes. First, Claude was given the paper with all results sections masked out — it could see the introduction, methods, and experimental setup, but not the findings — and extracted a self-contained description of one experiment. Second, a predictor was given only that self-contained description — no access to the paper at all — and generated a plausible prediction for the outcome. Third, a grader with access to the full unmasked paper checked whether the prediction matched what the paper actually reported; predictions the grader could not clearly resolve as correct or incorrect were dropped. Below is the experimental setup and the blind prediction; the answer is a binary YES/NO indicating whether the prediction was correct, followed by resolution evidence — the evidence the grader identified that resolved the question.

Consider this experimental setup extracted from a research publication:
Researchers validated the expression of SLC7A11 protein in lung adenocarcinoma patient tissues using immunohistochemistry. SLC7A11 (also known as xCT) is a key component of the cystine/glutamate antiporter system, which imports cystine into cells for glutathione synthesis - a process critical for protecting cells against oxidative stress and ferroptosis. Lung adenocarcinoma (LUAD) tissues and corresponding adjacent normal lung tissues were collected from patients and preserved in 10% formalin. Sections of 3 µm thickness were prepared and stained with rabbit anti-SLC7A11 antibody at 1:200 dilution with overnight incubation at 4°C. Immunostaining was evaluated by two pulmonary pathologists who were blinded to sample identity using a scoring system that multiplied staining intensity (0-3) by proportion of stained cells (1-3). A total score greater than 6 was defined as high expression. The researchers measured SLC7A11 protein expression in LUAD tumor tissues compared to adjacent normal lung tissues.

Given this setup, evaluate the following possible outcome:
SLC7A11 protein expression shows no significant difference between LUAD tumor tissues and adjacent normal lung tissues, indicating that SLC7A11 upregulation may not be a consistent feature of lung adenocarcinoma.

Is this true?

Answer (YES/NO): NO